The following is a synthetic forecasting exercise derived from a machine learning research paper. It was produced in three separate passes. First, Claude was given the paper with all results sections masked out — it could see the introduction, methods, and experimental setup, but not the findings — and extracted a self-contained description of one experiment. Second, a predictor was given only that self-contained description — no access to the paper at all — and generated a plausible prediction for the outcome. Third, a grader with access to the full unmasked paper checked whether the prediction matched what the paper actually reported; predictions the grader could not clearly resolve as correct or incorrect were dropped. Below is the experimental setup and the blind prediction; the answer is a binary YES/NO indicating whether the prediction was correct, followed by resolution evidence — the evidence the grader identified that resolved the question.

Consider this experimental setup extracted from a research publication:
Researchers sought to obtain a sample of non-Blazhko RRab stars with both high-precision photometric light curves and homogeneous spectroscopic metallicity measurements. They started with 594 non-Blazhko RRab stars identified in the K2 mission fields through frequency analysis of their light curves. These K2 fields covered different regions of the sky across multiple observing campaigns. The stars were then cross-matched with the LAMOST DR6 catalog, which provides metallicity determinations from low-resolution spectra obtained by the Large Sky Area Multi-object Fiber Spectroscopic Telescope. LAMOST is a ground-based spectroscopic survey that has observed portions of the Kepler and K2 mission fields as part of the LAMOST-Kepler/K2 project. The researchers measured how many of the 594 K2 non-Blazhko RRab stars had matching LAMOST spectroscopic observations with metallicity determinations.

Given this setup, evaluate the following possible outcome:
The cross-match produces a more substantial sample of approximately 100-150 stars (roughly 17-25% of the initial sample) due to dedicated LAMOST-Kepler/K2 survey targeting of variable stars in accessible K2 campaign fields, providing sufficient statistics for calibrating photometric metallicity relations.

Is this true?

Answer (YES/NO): NO